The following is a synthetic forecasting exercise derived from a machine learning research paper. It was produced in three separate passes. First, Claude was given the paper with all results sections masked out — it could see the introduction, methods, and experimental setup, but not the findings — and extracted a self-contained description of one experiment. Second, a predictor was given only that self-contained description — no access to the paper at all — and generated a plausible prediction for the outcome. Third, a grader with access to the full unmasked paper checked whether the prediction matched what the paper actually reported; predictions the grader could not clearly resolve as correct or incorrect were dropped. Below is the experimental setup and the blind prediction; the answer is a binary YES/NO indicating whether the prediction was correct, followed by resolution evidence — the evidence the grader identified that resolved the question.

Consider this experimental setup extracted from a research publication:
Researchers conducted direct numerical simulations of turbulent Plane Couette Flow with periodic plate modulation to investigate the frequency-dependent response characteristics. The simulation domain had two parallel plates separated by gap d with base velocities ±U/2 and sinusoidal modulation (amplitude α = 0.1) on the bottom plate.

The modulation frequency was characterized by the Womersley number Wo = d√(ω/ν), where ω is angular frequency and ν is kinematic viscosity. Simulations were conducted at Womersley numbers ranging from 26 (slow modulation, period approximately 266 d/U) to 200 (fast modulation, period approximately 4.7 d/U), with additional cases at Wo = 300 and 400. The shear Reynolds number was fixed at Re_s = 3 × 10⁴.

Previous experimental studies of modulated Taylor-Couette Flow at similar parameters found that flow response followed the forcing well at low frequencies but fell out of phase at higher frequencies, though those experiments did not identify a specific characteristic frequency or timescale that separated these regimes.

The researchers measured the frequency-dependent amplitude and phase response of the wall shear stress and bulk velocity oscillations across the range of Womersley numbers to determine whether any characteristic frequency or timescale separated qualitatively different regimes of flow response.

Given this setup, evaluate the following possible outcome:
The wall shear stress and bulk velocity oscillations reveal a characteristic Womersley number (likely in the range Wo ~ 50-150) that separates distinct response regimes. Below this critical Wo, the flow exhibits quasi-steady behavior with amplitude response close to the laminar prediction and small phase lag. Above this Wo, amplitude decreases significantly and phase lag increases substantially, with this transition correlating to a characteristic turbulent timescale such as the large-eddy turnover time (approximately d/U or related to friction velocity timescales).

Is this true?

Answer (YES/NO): NO